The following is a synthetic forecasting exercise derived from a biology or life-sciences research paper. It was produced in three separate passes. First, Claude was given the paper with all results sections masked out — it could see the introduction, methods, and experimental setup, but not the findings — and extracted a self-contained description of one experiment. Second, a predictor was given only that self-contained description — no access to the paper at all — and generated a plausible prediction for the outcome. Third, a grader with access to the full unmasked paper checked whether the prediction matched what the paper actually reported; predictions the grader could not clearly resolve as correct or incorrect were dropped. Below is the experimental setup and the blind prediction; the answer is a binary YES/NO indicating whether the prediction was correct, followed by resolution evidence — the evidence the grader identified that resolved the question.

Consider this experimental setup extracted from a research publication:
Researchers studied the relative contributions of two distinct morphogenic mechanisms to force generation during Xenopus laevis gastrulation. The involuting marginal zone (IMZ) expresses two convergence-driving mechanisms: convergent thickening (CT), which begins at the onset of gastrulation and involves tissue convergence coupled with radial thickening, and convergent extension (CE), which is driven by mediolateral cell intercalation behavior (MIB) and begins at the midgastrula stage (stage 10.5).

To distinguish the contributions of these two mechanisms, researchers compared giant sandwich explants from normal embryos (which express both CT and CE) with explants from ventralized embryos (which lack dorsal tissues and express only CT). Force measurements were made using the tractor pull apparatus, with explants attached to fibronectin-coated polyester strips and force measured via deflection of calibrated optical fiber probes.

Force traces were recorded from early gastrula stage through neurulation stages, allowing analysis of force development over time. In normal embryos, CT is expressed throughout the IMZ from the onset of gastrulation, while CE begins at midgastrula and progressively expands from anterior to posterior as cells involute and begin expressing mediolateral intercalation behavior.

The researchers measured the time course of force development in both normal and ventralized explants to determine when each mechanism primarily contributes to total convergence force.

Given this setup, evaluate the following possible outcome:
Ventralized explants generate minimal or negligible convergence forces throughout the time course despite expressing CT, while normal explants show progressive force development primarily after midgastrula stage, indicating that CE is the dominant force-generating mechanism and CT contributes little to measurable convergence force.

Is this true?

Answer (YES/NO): NO